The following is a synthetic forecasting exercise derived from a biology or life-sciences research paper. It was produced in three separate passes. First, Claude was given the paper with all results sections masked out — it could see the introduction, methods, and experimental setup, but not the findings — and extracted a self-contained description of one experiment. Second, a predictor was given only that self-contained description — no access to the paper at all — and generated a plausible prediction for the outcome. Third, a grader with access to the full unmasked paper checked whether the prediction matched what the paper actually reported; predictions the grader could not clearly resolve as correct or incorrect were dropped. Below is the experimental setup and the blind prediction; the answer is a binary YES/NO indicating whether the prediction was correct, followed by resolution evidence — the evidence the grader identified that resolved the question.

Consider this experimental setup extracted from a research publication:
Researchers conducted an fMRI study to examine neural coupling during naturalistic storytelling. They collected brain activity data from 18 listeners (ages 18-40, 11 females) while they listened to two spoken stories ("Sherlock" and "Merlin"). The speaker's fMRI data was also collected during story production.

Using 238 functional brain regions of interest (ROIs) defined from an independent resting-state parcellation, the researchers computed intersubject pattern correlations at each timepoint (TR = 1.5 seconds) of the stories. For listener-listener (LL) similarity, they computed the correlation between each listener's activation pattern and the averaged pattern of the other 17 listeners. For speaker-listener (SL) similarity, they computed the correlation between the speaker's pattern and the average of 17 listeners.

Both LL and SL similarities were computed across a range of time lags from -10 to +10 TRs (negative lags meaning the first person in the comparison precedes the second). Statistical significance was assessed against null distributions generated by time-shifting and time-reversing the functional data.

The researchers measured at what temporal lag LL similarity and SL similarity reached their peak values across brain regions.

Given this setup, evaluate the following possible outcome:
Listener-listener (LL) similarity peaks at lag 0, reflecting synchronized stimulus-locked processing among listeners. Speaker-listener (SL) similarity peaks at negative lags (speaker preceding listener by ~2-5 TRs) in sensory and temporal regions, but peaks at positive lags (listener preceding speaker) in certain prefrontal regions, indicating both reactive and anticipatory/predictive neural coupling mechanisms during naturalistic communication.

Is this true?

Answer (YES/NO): NO